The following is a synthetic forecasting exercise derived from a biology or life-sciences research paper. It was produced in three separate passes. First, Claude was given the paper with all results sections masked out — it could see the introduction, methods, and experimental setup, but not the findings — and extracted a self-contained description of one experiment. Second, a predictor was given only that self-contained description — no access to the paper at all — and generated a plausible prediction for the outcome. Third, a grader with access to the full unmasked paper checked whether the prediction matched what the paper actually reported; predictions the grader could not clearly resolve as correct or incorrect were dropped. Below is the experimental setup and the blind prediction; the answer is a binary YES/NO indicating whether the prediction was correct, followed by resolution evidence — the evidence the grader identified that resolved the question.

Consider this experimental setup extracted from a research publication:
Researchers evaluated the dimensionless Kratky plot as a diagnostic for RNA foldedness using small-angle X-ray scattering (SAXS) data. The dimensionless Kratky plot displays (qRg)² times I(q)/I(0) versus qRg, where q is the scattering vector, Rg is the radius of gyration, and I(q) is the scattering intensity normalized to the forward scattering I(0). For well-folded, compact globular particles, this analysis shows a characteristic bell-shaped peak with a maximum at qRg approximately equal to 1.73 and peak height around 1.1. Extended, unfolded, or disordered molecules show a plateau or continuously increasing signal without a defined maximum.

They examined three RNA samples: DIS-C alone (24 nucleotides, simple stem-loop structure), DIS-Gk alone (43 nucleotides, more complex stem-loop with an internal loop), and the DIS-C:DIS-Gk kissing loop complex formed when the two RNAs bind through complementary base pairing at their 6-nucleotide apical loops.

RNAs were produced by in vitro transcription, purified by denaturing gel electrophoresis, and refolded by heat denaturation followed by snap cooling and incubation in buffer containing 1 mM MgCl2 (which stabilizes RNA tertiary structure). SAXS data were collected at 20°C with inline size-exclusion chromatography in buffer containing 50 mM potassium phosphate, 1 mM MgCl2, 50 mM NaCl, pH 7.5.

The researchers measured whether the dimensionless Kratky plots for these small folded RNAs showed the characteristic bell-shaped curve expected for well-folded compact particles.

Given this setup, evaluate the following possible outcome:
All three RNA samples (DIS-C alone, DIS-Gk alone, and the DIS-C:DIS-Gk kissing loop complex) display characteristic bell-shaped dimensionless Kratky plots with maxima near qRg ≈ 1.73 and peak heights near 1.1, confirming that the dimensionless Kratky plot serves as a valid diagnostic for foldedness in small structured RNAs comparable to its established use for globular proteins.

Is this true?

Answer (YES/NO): NO